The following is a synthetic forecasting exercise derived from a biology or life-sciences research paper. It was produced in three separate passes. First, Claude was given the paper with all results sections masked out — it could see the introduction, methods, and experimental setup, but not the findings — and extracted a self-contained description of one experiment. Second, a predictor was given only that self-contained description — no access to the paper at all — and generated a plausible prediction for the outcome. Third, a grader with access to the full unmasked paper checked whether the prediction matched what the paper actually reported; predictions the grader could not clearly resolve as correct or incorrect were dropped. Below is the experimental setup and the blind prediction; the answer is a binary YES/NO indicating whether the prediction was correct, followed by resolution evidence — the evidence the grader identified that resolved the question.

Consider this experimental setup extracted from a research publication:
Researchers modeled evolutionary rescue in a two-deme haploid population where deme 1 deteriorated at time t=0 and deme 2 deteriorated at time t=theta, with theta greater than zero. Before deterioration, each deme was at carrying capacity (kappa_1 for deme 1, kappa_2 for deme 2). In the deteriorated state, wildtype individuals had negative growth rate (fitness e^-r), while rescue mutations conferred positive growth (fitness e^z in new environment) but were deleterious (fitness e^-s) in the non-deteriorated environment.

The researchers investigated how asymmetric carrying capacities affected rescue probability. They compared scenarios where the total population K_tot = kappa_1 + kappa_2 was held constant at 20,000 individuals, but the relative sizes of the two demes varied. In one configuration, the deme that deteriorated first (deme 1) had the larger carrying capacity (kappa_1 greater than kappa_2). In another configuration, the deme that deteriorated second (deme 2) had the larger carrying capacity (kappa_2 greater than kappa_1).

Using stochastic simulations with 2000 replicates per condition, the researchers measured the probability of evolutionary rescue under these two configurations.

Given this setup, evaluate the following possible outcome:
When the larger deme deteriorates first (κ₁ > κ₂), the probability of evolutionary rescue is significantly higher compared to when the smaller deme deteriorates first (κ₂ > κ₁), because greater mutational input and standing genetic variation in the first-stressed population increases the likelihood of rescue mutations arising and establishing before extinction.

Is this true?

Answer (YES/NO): NO